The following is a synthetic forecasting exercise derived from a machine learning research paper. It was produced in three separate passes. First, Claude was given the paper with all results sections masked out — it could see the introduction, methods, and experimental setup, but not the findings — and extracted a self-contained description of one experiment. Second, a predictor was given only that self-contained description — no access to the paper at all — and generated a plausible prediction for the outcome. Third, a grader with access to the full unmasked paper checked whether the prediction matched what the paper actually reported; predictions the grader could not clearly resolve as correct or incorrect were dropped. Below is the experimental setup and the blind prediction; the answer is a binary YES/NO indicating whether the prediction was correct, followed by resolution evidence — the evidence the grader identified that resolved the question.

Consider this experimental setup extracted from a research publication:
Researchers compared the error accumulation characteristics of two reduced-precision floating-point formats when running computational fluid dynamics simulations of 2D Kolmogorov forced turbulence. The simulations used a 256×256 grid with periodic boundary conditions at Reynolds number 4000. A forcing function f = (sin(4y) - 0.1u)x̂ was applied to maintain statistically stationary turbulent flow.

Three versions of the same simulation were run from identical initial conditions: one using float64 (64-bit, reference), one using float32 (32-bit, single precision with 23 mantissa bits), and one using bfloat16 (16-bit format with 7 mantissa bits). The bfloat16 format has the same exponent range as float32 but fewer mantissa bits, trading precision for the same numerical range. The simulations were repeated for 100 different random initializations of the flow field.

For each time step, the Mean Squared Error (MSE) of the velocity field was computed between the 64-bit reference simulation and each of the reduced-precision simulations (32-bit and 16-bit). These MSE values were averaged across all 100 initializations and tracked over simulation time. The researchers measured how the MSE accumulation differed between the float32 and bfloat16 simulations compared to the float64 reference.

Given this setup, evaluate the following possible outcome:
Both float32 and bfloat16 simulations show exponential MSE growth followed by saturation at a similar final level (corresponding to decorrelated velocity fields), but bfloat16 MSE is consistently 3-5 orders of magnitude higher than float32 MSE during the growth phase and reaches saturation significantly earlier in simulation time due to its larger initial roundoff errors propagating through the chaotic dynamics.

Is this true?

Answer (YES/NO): NO